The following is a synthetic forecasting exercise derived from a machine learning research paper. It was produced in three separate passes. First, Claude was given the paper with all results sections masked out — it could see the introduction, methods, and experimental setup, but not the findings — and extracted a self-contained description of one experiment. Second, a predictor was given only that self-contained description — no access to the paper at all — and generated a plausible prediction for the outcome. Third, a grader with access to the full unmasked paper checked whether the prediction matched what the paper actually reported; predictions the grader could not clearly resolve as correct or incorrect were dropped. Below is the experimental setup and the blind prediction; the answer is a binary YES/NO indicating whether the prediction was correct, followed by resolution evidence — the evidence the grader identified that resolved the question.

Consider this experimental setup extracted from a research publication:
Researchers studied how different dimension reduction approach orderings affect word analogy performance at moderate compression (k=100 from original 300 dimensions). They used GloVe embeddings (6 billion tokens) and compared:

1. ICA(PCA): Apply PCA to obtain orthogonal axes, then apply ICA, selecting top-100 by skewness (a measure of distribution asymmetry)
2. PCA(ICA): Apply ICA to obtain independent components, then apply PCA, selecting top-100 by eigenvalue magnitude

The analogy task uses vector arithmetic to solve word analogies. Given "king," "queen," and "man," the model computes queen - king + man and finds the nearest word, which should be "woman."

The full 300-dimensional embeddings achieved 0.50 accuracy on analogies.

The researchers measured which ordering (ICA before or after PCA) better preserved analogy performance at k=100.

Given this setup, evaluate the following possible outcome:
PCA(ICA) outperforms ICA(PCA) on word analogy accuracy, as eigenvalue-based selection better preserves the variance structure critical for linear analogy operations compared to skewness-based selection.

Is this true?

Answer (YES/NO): YES